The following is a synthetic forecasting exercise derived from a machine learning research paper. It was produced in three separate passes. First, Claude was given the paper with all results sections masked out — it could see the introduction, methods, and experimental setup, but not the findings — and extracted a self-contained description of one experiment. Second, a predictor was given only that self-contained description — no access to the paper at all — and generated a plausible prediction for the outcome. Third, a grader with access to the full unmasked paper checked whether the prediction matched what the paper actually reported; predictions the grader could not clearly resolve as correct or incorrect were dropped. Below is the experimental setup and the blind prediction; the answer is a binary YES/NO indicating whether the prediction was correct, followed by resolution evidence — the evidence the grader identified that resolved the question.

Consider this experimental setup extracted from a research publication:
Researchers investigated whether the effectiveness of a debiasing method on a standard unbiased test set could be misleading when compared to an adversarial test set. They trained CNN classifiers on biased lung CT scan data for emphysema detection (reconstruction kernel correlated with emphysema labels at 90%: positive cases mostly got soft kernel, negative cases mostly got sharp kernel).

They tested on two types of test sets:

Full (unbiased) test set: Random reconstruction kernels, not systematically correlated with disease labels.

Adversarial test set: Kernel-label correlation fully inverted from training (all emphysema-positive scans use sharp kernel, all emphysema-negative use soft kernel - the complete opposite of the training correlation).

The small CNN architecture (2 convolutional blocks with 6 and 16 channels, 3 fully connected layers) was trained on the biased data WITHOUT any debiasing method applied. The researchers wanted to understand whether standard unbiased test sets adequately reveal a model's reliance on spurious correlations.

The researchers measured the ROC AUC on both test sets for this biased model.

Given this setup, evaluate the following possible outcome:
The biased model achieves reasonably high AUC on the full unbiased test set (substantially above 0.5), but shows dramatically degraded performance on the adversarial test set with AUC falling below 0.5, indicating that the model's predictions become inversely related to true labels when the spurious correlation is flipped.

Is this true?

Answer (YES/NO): NO